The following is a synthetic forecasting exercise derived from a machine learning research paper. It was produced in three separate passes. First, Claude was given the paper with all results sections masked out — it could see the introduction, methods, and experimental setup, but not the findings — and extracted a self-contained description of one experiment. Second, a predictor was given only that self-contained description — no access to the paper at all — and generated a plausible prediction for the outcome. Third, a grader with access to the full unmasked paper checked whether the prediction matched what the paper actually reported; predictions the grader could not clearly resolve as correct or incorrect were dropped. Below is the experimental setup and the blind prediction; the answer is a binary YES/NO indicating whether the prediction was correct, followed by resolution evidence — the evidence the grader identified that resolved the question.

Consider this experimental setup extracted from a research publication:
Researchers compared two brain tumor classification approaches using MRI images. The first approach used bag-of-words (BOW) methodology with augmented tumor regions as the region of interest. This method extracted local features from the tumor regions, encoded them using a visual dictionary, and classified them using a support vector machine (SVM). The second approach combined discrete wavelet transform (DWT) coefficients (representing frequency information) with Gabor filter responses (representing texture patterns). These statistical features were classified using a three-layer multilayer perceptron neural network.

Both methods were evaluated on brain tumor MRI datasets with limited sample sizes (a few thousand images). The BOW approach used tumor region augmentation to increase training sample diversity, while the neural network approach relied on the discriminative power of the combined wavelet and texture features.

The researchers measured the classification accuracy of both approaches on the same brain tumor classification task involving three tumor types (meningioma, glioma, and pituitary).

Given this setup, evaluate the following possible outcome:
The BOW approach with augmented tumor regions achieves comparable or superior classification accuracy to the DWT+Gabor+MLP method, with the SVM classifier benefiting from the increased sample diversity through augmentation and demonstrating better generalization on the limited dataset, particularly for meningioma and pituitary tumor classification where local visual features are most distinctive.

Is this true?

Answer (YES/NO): NO